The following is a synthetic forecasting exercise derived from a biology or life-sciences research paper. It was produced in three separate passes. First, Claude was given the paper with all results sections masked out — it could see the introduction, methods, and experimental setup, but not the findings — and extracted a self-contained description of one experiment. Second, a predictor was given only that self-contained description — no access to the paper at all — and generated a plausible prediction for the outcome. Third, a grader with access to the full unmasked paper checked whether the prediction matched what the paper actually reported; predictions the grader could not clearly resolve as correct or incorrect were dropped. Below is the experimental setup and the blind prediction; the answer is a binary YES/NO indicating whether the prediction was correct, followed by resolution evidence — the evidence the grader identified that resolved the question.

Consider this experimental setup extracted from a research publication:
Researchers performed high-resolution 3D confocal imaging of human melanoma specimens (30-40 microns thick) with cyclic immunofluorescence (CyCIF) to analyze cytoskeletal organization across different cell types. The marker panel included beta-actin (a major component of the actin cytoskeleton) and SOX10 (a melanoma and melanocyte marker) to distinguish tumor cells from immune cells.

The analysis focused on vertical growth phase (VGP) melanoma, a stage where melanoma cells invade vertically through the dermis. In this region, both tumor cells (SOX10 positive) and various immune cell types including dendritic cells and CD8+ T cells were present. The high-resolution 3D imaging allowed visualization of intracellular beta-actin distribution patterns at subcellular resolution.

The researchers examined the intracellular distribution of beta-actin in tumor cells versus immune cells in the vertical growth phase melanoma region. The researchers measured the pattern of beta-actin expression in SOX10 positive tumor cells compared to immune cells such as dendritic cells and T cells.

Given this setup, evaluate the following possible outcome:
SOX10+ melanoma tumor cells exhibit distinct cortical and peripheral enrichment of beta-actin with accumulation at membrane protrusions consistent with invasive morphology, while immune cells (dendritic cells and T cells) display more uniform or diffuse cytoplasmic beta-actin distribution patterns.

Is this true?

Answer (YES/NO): NO